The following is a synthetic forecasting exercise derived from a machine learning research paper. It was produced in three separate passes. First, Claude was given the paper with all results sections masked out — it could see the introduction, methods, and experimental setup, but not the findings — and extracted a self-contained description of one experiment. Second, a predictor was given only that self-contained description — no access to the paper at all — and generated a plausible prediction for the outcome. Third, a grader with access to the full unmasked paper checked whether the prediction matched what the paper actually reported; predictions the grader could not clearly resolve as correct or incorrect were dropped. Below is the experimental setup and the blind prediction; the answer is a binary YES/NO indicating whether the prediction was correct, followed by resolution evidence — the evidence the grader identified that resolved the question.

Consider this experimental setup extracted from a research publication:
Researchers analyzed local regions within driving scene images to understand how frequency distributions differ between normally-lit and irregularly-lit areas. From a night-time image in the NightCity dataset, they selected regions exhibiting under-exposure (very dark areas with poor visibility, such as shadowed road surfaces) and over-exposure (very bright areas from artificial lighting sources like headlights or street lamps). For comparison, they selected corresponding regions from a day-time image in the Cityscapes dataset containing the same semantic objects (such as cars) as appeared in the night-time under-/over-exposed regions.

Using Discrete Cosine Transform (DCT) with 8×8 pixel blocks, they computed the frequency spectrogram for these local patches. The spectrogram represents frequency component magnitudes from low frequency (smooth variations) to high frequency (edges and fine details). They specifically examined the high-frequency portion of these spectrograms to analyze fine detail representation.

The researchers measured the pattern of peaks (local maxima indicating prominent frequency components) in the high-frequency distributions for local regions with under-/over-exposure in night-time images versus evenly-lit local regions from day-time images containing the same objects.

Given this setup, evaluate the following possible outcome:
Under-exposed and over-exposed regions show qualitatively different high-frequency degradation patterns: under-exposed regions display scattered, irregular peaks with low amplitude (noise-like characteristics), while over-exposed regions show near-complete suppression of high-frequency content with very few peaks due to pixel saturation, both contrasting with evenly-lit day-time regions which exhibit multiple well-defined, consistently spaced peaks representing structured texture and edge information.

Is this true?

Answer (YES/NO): NO